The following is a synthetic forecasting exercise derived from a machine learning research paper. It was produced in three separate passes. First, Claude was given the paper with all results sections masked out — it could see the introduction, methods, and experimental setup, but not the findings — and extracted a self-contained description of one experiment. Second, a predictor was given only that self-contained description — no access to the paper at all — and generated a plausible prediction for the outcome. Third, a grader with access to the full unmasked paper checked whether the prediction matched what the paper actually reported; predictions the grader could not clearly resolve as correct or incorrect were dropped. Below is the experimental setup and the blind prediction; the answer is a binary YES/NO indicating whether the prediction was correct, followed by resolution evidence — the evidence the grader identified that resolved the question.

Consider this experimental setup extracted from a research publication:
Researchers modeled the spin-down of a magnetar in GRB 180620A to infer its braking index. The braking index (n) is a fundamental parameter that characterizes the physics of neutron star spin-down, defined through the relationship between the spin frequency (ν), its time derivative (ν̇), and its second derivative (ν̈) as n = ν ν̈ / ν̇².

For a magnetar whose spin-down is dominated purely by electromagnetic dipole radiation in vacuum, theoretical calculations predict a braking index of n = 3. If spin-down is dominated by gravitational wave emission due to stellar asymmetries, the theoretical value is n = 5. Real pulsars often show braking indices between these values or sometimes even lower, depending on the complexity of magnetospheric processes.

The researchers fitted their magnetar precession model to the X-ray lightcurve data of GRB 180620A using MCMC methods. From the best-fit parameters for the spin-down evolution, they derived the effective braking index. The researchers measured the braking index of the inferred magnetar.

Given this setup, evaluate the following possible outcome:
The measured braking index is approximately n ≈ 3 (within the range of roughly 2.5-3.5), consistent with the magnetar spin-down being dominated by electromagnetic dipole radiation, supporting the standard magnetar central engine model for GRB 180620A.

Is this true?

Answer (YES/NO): NO